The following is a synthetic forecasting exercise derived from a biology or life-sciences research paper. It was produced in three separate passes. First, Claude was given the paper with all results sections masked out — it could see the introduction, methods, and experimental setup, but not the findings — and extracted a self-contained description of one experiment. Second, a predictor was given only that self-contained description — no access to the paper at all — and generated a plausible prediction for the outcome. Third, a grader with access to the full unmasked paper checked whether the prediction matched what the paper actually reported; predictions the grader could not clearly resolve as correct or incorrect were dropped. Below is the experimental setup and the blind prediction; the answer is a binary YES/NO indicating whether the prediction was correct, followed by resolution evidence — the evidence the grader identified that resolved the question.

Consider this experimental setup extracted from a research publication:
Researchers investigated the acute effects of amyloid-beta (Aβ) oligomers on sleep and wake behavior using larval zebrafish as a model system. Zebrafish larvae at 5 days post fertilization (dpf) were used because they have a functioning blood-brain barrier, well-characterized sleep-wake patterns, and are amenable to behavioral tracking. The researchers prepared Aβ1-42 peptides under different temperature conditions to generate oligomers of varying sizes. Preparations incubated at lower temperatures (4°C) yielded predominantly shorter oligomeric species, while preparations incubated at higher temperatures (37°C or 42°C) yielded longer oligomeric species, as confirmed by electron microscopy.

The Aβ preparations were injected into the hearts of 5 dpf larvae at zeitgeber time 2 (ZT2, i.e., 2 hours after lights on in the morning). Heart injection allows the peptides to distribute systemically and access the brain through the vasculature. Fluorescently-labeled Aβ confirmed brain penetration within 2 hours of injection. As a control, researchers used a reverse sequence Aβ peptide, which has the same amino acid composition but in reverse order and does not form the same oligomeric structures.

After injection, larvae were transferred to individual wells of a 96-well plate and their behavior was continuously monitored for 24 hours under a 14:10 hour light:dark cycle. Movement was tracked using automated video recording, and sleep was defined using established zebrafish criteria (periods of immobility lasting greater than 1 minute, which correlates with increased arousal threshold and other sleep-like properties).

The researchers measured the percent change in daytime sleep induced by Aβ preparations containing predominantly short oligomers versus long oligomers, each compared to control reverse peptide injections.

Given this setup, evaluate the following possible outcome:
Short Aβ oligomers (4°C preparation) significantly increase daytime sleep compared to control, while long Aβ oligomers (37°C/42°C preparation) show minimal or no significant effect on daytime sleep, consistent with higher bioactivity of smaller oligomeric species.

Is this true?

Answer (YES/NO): NO